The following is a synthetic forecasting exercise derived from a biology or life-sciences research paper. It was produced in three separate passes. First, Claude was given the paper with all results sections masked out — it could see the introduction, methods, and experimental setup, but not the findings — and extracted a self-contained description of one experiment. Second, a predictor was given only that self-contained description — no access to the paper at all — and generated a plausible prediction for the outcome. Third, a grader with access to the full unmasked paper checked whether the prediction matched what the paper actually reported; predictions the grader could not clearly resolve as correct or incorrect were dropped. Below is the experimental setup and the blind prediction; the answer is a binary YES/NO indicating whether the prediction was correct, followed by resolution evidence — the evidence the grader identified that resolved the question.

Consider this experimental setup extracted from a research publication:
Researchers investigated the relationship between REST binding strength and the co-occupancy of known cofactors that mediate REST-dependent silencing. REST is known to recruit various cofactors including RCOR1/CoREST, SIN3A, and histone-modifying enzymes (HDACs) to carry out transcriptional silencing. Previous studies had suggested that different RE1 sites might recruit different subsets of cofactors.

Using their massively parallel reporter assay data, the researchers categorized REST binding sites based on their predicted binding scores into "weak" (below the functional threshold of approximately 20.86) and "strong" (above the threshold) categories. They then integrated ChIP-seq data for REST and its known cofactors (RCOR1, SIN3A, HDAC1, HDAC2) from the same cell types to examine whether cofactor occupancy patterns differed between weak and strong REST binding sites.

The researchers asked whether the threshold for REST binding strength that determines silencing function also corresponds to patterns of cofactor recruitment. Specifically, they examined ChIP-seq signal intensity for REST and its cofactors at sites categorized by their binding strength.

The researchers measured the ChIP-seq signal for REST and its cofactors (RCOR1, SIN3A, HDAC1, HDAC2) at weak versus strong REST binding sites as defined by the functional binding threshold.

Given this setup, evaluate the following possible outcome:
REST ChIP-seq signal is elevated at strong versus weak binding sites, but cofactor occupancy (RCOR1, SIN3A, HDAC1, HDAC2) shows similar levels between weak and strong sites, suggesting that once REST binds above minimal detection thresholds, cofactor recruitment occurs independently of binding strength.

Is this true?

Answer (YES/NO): NO